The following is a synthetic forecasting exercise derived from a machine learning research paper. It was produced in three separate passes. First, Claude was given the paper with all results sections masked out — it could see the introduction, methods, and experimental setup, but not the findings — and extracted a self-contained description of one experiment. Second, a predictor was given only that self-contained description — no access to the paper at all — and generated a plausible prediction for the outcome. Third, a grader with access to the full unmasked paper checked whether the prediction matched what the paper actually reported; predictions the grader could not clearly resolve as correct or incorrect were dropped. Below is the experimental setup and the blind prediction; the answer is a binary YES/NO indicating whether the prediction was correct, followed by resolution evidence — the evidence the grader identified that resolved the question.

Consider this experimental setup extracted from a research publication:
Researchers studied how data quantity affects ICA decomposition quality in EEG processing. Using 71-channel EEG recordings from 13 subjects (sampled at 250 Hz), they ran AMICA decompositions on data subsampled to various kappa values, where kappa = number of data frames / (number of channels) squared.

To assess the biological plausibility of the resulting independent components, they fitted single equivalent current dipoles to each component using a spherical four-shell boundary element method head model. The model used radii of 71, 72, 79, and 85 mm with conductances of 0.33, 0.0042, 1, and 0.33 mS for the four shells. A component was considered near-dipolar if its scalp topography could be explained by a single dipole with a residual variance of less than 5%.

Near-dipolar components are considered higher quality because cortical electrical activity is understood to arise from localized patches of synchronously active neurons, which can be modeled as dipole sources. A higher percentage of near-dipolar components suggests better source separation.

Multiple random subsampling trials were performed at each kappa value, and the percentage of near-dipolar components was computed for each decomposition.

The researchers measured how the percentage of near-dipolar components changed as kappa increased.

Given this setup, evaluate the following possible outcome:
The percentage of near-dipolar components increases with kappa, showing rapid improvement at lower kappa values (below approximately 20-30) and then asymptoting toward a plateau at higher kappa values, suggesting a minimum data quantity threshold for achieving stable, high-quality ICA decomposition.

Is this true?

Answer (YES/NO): NO